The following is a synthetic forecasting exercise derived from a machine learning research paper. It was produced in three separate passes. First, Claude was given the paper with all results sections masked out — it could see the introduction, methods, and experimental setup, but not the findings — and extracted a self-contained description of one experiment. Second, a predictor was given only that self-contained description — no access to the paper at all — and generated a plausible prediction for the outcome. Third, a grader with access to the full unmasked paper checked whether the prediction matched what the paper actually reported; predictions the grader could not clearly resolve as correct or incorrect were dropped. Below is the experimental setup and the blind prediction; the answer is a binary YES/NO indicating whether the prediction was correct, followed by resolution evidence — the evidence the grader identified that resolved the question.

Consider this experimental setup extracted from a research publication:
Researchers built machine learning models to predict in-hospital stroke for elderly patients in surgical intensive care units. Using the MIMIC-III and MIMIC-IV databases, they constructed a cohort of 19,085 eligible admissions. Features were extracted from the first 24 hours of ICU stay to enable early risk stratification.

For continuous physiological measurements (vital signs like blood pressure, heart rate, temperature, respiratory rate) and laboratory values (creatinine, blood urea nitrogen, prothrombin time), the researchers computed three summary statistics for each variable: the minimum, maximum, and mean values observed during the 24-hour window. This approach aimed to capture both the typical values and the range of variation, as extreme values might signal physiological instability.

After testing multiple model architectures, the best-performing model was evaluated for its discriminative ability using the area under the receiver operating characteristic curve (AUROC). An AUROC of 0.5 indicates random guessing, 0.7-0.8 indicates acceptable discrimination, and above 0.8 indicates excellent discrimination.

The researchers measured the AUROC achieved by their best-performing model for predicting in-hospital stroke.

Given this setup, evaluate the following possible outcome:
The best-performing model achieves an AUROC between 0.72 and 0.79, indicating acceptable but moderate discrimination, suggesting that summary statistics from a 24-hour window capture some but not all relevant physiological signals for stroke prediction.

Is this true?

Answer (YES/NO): NO